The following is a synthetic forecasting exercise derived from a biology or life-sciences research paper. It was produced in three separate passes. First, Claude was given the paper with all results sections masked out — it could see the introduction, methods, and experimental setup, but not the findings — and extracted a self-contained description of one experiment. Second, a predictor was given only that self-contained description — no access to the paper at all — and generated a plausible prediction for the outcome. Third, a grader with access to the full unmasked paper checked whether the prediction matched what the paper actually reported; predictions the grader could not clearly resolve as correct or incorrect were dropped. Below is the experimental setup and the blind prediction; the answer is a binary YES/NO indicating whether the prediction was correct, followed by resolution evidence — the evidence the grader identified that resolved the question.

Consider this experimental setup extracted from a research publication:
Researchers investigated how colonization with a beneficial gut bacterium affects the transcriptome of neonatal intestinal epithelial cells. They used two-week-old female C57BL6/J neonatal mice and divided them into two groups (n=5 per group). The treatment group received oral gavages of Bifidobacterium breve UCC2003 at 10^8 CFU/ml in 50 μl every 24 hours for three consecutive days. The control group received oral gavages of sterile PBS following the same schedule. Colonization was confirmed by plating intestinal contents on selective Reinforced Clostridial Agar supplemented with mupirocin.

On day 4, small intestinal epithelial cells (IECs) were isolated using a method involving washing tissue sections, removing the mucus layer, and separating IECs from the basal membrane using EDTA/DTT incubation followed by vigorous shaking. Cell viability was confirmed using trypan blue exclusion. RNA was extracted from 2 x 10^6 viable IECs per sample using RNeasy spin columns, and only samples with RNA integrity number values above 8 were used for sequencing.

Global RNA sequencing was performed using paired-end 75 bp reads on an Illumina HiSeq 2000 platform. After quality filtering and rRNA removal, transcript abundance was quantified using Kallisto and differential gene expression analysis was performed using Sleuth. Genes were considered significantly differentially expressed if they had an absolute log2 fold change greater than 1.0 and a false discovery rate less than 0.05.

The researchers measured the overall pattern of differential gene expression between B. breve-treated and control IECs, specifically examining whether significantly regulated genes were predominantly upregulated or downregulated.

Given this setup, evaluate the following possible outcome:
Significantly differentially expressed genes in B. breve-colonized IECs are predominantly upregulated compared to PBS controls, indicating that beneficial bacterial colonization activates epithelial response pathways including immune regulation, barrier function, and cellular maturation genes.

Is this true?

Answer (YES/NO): YES